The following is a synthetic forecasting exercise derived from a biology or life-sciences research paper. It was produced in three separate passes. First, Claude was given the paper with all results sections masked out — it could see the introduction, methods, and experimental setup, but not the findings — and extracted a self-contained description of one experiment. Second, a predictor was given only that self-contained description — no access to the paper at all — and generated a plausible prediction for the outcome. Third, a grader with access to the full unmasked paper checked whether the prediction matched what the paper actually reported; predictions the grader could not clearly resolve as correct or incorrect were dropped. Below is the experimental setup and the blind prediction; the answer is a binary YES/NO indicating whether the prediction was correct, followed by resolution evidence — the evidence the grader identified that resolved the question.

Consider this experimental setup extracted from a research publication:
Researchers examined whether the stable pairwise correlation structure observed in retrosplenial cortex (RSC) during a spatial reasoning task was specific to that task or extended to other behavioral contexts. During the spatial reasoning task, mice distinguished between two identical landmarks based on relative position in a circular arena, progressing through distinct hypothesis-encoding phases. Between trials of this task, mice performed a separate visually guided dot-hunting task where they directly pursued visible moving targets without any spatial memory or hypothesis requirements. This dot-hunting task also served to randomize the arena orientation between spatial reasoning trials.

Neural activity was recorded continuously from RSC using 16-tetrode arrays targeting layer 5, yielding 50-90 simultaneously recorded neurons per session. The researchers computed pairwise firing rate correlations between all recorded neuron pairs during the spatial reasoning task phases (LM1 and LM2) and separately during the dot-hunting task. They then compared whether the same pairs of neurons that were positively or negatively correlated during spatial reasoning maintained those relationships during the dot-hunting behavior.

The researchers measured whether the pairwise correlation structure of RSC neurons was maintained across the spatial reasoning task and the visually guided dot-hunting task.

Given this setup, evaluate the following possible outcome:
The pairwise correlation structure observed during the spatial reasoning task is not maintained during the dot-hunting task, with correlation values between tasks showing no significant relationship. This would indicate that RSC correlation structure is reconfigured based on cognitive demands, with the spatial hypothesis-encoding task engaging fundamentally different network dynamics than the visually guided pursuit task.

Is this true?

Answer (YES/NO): NO